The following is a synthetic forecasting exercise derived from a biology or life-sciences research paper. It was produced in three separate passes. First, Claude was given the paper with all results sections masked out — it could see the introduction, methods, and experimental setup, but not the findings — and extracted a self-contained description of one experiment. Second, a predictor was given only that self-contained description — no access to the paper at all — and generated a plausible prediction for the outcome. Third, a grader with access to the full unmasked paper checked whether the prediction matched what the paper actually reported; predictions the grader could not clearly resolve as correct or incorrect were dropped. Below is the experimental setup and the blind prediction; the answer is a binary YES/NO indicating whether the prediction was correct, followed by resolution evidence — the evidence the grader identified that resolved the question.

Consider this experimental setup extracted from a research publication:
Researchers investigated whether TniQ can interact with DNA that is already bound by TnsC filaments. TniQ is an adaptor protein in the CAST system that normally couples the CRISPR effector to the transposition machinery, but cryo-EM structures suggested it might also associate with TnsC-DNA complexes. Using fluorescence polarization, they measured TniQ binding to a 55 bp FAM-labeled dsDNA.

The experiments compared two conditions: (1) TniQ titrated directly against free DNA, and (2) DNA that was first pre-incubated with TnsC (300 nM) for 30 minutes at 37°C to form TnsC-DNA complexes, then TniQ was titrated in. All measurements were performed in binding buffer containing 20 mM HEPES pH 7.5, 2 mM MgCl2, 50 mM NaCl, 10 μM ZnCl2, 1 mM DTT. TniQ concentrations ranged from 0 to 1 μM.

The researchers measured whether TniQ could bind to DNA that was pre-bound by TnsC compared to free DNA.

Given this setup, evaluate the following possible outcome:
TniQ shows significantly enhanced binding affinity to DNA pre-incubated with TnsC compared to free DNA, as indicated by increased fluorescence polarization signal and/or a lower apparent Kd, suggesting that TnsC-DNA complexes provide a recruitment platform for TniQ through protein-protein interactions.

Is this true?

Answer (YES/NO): YES